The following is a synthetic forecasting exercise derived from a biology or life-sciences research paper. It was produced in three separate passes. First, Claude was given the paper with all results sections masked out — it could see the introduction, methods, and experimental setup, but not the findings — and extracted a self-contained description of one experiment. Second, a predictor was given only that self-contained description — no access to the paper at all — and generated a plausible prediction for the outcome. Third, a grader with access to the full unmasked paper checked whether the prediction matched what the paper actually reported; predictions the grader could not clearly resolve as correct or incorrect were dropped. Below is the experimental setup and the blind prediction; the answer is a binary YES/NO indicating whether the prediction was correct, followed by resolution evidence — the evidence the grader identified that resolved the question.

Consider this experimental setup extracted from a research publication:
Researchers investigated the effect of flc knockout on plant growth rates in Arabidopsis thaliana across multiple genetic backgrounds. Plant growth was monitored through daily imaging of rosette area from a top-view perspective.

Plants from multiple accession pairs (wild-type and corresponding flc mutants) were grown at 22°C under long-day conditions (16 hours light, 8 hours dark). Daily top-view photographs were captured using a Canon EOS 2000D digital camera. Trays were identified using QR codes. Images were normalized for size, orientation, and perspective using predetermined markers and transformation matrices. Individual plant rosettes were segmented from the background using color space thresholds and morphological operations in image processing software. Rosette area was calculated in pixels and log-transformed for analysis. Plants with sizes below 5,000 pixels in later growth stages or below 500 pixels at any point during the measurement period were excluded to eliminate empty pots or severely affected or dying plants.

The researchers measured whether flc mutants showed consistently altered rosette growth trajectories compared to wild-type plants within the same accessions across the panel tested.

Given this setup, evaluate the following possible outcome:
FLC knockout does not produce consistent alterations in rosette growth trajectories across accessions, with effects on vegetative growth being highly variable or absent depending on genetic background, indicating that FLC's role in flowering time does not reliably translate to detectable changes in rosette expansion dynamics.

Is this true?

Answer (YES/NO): YES